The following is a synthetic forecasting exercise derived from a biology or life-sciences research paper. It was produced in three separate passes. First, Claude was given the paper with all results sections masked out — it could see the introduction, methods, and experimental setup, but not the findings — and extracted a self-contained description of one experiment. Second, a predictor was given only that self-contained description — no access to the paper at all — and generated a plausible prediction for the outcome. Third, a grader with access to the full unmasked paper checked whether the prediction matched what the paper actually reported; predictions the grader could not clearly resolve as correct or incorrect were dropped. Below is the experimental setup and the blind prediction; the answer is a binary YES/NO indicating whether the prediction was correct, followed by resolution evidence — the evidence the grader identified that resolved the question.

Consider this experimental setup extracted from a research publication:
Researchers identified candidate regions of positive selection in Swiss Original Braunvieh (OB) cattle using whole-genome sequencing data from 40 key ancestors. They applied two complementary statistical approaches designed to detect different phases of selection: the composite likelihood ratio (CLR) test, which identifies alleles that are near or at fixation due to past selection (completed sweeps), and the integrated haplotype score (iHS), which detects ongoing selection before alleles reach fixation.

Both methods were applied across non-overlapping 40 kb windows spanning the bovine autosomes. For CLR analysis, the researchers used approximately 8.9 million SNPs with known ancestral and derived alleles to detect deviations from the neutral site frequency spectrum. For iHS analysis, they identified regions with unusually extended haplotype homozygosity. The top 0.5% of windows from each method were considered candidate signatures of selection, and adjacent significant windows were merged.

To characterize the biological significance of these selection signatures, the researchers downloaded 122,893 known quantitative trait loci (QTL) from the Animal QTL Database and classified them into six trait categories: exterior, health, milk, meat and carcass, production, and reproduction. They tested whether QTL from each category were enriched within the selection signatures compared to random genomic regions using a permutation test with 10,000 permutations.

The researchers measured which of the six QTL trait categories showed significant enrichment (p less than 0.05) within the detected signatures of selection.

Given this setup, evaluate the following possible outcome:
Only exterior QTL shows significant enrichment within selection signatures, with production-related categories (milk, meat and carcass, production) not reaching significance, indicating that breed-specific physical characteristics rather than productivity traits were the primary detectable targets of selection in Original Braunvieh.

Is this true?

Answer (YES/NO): NO